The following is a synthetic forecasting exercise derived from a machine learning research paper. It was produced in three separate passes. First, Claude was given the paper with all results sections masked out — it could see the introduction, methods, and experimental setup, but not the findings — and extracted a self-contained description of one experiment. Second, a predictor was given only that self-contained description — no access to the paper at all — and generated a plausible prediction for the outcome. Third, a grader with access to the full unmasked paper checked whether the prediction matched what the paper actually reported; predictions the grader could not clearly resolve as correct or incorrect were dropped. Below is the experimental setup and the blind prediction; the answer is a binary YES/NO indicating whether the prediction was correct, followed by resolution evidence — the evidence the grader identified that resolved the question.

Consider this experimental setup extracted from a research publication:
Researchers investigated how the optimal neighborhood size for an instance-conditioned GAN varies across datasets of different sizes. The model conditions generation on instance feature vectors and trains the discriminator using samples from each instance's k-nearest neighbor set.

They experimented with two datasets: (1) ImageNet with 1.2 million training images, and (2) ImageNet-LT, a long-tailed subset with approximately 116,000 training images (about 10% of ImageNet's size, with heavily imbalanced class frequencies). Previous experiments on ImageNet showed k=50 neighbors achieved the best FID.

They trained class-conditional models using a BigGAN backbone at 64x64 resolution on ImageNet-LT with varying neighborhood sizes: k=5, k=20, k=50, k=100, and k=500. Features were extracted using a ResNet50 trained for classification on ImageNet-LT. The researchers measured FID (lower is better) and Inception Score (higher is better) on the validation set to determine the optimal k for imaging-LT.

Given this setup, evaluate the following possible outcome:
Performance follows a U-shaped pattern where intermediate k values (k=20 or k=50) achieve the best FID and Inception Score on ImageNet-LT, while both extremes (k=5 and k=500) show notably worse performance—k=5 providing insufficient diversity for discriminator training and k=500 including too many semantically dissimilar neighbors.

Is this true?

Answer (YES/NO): NO